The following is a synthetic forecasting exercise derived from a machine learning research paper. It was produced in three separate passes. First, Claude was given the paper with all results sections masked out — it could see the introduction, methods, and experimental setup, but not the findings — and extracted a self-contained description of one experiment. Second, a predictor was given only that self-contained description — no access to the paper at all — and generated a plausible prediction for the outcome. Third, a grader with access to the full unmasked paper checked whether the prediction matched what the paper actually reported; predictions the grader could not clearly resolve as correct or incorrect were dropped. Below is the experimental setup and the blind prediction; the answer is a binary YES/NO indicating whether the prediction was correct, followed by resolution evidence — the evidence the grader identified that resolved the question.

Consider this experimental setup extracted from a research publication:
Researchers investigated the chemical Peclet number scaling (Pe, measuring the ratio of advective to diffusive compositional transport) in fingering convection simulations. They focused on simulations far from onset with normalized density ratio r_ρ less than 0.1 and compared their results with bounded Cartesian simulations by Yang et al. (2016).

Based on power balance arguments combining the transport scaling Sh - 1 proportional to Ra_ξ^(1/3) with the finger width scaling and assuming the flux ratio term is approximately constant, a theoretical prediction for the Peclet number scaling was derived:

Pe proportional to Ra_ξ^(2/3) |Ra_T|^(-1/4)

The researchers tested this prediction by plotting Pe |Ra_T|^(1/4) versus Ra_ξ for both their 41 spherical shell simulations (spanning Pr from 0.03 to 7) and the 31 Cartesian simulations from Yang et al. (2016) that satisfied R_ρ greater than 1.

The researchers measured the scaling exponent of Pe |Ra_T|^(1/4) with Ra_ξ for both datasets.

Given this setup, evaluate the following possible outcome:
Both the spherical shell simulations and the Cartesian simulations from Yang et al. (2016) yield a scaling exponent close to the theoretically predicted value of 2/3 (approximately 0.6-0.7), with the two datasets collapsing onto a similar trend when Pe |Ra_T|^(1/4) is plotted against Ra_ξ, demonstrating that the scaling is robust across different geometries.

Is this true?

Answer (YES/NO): YES